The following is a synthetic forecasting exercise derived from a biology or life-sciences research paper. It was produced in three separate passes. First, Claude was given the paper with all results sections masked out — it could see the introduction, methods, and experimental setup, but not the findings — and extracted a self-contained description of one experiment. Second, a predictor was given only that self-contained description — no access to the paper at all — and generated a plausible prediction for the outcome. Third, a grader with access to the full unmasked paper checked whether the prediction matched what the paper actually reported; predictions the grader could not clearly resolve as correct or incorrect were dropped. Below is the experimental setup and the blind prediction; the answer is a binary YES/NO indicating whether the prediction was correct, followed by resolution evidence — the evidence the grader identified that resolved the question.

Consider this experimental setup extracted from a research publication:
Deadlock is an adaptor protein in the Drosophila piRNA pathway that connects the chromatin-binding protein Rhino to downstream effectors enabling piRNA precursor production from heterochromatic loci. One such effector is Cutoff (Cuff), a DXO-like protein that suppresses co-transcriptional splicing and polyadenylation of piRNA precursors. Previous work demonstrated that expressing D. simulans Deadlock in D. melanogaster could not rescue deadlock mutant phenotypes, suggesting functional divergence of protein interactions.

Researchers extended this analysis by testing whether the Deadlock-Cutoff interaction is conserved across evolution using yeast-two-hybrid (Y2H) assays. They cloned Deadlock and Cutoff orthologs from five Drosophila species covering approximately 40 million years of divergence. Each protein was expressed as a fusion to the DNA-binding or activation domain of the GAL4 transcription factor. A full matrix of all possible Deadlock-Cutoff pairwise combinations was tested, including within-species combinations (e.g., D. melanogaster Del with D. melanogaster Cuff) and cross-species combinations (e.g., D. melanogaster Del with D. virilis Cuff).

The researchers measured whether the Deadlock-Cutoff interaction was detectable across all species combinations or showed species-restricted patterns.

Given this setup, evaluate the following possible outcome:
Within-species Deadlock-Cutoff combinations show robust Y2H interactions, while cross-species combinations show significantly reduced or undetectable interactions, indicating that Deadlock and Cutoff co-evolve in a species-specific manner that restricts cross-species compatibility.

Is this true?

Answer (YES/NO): NO